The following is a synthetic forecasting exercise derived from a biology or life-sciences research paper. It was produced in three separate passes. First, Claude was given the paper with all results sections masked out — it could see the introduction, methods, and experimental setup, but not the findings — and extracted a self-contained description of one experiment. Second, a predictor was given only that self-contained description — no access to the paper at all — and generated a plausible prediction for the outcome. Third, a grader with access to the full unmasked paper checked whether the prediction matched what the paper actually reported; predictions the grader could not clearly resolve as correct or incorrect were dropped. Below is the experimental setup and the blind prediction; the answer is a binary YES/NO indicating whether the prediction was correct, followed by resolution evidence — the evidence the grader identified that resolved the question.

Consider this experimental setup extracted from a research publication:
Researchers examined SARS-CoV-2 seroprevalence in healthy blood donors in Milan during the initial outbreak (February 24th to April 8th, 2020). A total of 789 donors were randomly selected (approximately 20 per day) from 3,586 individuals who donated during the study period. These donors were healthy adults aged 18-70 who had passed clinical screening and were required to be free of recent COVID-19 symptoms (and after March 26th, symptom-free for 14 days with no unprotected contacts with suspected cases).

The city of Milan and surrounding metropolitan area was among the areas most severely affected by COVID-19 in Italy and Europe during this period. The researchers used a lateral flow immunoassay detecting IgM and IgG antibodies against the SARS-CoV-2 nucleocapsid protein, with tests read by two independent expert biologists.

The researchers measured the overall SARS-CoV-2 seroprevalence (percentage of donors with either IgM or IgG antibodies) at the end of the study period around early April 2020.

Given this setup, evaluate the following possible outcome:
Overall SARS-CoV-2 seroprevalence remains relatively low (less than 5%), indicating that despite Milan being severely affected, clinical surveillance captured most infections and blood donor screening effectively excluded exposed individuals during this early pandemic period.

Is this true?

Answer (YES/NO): NO